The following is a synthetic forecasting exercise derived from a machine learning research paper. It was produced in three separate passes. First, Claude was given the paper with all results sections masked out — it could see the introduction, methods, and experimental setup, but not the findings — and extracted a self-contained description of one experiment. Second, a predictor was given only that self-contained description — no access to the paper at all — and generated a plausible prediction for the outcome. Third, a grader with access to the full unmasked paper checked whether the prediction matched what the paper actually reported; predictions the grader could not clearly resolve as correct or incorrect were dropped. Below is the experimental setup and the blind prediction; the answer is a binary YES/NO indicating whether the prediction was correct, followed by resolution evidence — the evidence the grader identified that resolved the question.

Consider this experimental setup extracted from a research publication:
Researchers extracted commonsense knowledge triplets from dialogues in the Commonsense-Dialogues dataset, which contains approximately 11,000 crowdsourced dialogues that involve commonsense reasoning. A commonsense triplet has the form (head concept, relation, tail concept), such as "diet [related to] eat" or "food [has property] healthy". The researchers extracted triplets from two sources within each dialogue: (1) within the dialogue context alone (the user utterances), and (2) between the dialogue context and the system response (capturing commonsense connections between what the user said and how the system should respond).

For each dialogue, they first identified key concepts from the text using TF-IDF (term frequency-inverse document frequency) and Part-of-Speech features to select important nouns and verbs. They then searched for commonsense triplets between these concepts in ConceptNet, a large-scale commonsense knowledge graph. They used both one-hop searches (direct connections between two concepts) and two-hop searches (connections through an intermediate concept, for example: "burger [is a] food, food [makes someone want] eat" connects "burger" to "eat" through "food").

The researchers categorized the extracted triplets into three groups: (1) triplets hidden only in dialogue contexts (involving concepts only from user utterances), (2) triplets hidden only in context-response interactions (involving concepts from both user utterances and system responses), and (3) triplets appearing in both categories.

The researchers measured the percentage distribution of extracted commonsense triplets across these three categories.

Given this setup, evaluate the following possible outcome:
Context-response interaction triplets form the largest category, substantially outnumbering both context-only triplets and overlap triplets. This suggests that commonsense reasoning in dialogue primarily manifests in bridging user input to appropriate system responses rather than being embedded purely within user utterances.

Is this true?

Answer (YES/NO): NO